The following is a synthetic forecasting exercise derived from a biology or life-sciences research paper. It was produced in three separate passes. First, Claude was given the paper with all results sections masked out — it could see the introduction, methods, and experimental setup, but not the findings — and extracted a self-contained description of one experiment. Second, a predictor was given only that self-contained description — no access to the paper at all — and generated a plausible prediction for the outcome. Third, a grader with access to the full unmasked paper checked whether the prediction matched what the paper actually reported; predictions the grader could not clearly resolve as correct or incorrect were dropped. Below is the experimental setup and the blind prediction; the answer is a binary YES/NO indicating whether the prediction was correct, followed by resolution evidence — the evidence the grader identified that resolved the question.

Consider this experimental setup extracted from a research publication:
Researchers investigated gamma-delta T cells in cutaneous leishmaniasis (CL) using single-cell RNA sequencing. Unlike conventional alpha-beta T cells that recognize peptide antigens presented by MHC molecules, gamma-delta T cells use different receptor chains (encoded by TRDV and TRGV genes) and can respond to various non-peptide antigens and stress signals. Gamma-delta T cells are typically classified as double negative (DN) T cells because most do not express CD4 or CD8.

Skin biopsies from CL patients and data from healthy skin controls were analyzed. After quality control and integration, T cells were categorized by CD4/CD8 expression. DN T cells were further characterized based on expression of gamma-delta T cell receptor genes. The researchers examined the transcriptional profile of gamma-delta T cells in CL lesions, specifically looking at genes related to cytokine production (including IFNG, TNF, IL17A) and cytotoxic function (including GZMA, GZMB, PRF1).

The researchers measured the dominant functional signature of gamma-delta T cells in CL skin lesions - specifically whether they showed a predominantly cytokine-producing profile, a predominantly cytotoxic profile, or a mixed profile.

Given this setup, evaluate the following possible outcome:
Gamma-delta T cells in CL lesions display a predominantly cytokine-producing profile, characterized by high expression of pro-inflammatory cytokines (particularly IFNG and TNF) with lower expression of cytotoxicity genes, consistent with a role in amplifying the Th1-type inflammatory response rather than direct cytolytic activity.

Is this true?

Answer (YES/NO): NO